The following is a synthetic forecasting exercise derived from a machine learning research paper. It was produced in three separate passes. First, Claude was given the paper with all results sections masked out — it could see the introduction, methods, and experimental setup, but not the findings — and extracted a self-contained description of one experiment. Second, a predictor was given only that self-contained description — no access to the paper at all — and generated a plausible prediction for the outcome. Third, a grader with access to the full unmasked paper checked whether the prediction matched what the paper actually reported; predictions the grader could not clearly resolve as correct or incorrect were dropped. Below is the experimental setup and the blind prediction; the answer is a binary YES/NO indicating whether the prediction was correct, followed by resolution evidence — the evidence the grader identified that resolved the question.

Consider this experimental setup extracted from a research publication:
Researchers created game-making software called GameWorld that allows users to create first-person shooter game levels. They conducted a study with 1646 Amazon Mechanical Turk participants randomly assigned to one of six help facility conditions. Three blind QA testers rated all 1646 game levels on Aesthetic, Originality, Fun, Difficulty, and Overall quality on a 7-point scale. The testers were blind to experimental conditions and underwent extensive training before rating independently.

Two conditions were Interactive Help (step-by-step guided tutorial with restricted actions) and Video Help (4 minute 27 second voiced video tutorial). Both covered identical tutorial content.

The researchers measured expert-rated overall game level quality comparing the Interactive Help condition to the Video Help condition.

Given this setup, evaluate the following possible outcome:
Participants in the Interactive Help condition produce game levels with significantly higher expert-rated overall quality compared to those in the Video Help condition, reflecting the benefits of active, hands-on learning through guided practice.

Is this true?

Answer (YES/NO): NO